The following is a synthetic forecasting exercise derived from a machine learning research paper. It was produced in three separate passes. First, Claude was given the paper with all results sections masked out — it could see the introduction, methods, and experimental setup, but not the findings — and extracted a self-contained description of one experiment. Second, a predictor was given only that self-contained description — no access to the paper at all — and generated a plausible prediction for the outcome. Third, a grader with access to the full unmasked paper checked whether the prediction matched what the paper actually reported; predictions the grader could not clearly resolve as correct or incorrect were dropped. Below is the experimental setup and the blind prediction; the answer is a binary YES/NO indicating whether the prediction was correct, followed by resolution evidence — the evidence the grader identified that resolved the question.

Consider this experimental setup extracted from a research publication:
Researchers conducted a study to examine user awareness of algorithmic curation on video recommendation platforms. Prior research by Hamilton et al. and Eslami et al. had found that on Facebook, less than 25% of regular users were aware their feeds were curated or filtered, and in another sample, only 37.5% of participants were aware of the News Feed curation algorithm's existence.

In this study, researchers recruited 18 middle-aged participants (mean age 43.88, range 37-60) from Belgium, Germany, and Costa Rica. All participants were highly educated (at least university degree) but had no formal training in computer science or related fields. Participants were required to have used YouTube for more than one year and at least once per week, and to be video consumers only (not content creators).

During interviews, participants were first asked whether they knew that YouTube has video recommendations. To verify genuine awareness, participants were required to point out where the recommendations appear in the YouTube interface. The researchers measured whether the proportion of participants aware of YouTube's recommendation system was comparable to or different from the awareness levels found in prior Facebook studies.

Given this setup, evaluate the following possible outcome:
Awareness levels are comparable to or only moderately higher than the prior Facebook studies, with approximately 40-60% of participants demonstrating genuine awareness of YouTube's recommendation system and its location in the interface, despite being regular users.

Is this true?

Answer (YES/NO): NO